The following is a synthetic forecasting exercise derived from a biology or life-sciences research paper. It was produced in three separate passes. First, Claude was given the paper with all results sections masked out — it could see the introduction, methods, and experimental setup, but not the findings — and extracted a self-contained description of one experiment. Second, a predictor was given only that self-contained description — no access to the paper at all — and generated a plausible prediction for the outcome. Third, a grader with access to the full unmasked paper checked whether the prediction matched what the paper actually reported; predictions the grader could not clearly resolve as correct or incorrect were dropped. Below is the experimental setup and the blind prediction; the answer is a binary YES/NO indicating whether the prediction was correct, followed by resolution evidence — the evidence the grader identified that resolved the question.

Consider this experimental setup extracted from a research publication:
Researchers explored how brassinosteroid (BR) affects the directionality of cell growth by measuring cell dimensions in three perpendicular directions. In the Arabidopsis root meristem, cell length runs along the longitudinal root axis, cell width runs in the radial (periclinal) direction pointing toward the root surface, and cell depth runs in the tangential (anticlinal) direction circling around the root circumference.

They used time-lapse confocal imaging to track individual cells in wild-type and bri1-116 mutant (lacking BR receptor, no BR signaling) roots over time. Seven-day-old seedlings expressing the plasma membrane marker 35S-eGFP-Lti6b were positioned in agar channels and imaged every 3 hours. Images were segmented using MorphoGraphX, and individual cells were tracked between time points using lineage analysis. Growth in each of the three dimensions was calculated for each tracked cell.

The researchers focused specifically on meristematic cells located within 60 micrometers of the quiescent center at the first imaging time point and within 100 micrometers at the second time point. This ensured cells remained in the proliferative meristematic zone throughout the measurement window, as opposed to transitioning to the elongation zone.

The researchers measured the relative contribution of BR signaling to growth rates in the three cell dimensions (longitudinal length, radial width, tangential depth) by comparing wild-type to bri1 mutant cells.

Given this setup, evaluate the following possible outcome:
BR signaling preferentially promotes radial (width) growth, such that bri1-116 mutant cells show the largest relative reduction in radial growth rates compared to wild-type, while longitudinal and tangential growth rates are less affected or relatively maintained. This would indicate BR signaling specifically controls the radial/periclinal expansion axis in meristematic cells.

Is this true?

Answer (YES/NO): NO